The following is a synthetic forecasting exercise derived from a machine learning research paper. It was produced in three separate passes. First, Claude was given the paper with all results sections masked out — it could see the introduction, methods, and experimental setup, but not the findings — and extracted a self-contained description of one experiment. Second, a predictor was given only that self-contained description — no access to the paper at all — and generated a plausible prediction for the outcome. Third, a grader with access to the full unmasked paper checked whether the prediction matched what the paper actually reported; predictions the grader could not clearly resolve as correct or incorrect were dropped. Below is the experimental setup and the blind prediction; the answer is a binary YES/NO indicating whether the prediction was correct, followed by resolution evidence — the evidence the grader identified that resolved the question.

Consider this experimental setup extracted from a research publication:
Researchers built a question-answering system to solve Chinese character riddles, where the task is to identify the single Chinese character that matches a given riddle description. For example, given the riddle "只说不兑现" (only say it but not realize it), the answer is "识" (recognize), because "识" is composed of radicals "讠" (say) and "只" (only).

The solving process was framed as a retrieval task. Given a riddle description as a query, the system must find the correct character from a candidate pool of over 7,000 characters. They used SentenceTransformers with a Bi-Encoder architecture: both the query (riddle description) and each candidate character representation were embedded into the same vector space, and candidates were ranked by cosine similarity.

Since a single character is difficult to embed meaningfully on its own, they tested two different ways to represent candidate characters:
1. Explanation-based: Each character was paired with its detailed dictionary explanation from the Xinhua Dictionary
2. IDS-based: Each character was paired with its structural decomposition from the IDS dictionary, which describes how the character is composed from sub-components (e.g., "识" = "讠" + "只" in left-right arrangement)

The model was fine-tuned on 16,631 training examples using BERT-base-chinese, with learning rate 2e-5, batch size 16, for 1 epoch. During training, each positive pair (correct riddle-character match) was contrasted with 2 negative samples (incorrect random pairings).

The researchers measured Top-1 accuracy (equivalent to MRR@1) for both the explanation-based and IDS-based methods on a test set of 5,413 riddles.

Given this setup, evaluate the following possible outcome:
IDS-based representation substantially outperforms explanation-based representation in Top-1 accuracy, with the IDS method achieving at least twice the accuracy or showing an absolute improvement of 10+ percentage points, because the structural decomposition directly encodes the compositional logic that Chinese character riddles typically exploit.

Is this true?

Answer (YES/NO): YES